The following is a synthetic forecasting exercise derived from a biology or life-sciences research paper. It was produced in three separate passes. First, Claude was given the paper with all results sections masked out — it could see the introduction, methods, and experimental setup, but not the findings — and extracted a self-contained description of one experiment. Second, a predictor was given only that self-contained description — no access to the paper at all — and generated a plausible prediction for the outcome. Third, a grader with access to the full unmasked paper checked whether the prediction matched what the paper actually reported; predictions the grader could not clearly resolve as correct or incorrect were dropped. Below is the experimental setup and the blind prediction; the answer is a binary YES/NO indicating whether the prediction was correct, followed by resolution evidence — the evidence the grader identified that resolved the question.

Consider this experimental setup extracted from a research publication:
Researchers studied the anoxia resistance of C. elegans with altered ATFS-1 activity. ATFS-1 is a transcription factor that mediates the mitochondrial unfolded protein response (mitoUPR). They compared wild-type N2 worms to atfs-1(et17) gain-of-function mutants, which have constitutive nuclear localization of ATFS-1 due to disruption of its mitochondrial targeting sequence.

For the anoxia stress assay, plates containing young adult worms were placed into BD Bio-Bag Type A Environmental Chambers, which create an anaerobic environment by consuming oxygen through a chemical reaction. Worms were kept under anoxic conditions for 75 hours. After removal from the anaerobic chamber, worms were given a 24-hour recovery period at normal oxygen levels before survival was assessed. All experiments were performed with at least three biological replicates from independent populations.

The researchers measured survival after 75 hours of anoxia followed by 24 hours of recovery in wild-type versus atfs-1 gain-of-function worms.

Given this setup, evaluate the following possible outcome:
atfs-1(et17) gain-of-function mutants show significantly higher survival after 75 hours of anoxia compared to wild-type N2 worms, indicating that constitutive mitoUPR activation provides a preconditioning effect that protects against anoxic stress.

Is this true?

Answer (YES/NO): YES